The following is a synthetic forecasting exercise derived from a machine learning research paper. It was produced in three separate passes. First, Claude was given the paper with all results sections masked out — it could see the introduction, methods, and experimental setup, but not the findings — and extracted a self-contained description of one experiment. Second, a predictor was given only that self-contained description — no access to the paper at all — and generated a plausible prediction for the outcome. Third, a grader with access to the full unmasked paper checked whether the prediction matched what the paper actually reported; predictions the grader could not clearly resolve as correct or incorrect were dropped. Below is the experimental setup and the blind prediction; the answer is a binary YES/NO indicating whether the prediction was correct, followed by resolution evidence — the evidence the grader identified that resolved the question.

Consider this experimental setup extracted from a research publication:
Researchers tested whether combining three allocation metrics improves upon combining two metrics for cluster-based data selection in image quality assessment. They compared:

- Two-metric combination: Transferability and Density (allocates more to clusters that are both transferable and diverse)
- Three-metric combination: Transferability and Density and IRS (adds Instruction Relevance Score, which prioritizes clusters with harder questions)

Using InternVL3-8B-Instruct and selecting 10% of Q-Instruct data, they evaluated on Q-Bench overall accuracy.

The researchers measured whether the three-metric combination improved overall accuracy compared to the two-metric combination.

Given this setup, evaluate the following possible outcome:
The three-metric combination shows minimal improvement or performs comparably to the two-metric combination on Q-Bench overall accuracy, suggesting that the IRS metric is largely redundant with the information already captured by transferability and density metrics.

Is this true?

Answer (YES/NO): NO